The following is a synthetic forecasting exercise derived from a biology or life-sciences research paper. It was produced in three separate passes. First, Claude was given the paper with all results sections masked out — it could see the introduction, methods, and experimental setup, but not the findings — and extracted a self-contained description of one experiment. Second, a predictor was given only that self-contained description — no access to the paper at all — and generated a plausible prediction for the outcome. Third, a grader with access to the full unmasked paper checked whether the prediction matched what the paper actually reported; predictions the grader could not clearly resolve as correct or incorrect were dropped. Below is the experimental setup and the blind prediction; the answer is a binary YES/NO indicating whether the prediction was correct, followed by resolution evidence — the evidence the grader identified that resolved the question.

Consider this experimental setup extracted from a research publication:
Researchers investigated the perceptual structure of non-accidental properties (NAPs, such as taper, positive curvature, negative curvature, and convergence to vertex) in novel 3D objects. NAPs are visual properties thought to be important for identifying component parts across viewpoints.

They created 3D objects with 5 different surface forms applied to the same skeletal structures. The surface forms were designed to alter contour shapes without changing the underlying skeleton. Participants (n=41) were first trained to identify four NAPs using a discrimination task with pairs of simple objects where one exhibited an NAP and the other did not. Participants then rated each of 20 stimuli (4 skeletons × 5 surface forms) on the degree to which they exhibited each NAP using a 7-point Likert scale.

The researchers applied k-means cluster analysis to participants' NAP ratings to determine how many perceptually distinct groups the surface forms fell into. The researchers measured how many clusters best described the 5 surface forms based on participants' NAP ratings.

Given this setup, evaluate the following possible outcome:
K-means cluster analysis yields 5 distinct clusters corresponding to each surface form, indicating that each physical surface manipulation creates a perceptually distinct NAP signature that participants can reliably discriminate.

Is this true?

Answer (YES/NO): NO